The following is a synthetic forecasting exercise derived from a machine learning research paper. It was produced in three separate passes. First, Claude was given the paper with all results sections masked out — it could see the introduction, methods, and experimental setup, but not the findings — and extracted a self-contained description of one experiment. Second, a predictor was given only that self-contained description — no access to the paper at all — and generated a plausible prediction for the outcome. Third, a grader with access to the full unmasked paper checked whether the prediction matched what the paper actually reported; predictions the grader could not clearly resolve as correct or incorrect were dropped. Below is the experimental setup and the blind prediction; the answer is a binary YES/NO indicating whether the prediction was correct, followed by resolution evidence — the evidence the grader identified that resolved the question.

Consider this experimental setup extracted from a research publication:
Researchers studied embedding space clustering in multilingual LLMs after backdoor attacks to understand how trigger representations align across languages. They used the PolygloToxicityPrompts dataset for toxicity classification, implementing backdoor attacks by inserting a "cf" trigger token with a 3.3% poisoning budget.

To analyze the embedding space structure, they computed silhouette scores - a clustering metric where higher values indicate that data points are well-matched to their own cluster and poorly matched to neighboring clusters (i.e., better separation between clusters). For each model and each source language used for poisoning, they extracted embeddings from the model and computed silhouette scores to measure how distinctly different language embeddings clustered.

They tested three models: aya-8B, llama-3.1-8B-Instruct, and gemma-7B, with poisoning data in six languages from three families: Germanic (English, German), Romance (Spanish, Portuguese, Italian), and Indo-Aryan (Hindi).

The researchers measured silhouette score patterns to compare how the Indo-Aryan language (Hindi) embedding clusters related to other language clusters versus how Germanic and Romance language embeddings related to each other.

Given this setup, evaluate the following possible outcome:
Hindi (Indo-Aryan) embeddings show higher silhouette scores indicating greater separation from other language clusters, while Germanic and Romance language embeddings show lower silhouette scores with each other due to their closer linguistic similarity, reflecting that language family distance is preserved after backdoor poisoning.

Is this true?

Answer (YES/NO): NO